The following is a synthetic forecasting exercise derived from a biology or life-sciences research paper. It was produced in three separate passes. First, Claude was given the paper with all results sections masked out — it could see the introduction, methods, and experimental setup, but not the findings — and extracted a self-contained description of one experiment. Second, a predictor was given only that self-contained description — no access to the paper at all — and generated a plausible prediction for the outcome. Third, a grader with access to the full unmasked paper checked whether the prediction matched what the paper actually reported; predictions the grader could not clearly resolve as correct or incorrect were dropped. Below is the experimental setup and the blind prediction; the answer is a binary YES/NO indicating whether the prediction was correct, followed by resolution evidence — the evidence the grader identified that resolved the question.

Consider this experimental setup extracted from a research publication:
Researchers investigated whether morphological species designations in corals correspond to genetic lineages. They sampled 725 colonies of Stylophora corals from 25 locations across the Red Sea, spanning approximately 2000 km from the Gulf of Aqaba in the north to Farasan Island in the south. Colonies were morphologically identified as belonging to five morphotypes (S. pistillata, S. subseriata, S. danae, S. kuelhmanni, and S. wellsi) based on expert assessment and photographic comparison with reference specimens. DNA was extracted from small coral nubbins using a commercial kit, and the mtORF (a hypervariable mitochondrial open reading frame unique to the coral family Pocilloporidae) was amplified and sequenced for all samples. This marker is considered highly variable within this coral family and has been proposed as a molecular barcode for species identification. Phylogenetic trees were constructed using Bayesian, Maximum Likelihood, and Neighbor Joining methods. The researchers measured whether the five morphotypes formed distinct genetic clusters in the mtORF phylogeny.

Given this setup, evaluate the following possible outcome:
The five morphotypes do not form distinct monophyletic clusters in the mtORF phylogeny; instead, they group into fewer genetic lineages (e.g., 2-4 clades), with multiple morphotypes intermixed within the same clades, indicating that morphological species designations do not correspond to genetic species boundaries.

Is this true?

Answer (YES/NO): YES